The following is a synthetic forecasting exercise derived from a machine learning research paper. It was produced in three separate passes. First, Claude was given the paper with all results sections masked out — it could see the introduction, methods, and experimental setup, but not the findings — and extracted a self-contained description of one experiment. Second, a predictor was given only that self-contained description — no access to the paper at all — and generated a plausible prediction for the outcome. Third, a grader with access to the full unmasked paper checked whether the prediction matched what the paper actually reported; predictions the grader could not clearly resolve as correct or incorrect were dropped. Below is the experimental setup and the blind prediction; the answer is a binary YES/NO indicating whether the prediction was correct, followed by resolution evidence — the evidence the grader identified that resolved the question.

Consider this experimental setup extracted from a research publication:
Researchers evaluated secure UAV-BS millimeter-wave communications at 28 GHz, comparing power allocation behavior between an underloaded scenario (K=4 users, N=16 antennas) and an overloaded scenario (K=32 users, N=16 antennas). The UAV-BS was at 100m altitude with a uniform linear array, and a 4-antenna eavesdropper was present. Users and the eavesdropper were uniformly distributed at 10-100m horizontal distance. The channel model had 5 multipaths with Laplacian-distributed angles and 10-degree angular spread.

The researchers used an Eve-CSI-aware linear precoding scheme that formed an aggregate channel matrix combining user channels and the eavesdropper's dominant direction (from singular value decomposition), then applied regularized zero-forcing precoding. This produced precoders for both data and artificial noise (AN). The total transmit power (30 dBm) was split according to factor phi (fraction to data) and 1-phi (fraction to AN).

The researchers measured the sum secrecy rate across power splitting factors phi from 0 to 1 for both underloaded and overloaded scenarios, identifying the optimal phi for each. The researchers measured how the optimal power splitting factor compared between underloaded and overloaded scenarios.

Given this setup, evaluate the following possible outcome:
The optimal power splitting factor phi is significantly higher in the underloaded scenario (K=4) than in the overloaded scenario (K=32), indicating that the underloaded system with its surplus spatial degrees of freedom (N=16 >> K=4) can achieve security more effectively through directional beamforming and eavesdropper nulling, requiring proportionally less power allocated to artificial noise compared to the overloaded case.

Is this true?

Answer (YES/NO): YES